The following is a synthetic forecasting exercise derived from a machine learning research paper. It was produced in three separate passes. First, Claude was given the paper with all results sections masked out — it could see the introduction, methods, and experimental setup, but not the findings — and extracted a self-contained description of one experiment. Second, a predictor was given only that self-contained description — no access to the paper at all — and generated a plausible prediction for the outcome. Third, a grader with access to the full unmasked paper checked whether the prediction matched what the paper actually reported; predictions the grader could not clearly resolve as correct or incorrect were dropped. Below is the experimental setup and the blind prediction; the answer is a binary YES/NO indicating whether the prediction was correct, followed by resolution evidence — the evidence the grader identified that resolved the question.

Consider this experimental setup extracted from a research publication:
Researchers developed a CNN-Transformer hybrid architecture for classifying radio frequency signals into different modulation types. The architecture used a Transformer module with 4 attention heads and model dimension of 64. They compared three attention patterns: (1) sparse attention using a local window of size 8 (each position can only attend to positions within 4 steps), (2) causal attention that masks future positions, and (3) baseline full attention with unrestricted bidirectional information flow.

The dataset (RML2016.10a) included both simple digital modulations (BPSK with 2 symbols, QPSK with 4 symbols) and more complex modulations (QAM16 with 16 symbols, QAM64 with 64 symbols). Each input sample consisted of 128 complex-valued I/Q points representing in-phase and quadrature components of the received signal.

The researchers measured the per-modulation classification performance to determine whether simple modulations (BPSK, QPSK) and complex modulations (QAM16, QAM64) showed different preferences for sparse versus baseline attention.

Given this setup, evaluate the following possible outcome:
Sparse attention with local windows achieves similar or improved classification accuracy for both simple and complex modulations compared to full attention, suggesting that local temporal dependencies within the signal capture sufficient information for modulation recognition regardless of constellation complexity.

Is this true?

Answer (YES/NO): NO